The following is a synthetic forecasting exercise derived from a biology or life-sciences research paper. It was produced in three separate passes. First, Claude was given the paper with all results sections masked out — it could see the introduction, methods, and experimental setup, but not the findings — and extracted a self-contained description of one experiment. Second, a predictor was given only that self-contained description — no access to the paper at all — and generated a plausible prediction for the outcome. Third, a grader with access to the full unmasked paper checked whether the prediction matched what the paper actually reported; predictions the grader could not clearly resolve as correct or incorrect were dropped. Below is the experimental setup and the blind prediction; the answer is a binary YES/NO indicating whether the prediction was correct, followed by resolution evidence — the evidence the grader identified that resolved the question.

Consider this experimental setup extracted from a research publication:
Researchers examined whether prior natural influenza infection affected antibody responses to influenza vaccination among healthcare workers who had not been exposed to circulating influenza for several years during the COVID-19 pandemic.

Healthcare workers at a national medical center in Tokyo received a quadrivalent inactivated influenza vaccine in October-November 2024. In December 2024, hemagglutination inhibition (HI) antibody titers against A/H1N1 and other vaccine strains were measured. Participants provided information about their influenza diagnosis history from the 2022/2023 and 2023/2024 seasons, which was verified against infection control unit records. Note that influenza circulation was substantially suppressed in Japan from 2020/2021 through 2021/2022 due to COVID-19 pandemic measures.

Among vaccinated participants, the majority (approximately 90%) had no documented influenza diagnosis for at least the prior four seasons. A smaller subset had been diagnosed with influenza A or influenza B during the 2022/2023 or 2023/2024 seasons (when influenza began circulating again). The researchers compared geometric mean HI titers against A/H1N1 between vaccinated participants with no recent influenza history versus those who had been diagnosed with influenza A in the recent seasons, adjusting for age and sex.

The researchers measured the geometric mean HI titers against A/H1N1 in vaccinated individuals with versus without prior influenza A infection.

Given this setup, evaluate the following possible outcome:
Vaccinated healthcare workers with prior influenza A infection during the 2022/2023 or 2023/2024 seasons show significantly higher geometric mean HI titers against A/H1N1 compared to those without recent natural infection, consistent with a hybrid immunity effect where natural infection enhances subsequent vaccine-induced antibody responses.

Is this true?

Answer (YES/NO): NO